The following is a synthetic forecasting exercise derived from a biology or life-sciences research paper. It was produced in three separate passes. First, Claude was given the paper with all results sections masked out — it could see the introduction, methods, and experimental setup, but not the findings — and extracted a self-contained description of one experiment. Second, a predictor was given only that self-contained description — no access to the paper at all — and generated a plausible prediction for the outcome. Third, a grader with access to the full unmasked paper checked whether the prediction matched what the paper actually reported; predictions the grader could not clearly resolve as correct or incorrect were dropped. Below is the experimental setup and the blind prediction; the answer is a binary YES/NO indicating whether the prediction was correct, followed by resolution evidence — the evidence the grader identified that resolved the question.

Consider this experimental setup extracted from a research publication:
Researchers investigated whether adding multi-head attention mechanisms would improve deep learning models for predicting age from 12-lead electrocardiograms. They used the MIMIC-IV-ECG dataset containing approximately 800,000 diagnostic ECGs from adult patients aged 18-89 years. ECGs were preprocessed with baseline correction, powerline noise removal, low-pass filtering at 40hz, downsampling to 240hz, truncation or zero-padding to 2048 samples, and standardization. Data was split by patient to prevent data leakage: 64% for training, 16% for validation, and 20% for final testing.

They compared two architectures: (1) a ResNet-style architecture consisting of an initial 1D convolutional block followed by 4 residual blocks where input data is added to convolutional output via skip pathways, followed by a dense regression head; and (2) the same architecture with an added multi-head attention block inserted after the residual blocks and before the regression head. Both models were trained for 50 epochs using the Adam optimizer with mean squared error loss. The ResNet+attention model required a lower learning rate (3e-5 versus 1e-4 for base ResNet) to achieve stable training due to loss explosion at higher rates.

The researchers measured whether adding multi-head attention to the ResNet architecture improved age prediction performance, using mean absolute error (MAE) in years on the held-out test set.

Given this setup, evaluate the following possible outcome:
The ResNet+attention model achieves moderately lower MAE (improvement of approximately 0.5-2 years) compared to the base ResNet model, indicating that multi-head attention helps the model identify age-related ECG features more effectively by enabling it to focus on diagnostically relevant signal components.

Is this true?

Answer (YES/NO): NO